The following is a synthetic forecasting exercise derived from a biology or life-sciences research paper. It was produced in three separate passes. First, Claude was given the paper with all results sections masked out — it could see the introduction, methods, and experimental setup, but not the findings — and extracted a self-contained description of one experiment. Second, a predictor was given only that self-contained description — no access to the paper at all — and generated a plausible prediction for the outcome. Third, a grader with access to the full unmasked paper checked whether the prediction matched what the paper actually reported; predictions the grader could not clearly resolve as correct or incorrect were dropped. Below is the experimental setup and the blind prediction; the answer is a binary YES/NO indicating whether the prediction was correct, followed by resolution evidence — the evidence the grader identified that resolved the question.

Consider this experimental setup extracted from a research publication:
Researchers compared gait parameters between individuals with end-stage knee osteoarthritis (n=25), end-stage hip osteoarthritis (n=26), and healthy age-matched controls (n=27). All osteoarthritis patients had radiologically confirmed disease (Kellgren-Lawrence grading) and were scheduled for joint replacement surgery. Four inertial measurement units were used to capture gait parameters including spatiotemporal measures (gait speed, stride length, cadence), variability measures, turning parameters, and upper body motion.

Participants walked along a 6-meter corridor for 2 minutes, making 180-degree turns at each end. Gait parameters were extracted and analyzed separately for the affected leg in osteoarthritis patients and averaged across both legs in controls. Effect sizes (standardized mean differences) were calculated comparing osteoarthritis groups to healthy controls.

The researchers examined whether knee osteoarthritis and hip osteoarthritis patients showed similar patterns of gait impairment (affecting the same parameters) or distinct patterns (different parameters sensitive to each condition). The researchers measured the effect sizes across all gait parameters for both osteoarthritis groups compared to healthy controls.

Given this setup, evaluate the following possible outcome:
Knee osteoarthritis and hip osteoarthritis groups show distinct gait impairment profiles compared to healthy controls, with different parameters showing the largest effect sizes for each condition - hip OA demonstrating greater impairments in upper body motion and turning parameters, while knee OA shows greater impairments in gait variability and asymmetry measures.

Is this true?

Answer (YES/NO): NO